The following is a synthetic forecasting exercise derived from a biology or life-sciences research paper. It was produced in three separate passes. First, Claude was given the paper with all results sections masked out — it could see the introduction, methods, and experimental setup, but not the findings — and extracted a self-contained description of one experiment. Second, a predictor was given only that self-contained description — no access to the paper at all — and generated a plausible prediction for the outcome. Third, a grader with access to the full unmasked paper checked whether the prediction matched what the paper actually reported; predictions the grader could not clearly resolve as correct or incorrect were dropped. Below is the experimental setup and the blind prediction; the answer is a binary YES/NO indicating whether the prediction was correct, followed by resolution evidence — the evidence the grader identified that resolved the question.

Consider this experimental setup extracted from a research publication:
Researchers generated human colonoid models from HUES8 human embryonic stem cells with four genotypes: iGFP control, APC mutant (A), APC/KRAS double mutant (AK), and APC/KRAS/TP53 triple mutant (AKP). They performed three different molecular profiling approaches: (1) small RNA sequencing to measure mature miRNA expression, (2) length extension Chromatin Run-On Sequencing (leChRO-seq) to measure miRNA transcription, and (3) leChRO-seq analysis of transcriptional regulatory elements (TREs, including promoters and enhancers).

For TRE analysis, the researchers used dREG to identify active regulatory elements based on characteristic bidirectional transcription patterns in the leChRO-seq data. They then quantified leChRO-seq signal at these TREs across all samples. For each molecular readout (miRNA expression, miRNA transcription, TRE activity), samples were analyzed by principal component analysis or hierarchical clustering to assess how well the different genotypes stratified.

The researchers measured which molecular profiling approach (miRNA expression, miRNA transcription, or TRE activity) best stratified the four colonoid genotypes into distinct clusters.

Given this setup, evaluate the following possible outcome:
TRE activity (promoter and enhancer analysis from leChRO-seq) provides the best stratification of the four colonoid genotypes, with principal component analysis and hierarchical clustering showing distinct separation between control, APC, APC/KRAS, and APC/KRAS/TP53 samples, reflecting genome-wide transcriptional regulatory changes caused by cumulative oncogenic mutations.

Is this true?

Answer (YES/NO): YES